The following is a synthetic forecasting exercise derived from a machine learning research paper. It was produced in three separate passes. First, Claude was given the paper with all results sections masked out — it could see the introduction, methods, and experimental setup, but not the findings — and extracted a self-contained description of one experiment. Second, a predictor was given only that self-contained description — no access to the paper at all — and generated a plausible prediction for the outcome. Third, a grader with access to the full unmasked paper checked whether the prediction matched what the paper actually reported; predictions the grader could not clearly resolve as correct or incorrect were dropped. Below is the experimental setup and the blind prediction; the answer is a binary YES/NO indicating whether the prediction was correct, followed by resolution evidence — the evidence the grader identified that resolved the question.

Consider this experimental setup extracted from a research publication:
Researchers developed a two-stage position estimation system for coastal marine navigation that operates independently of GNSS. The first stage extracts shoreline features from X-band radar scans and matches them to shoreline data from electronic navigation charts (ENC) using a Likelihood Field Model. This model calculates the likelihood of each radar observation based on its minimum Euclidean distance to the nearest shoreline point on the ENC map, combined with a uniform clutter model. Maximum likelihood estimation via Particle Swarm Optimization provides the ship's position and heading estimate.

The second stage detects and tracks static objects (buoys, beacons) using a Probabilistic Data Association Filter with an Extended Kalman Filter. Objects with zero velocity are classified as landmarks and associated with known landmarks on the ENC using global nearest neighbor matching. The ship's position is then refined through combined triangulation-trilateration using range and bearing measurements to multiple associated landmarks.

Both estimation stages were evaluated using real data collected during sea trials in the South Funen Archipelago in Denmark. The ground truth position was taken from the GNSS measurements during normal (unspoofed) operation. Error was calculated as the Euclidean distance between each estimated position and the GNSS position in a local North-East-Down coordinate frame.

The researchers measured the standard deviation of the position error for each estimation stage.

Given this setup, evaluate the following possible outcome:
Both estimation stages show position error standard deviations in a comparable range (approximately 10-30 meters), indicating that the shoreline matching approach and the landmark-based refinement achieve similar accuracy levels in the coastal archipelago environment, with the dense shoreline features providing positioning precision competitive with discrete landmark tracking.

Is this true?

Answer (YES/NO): NO